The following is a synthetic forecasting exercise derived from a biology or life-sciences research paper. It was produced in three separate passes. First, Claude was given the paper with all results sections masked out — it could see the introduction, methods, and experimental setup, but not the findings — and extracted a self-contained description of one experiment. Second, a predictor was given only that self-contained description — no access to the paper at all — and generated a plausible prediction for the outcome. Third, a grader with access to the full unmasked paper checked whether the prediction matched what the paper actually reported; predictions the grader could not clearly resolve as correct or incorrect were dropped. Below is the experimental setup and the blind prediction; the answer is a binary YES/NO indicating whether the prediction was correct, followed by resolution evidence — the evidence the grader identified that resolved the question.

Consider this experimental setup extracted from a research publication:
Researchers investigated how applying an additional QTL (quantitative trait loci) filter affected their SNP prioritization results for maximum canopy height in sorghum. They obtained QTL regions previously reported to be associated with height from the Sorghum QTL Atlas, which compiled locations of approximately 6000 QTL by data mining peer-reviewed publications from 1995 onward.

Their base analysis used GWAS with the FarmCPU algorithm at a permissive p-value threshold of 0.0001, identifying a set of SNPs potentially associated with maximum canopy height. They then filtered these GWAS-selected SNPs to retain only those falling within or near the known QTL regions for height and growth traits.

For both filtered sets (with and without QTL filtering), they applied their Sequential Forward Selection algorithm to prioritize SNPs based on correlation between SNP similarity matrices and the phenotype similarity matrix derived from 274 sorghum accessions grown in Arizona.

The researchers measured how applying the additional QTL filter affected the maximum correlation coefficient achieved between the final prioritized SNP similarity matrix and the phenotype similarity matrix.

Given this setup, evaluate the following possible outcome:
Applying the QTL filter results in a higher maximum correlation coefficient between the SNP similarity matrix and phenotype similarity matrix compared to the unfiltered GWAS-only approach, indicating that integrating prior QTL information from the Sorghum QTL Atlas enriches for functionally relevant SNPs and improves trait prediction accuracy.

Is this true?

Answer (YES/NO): NO